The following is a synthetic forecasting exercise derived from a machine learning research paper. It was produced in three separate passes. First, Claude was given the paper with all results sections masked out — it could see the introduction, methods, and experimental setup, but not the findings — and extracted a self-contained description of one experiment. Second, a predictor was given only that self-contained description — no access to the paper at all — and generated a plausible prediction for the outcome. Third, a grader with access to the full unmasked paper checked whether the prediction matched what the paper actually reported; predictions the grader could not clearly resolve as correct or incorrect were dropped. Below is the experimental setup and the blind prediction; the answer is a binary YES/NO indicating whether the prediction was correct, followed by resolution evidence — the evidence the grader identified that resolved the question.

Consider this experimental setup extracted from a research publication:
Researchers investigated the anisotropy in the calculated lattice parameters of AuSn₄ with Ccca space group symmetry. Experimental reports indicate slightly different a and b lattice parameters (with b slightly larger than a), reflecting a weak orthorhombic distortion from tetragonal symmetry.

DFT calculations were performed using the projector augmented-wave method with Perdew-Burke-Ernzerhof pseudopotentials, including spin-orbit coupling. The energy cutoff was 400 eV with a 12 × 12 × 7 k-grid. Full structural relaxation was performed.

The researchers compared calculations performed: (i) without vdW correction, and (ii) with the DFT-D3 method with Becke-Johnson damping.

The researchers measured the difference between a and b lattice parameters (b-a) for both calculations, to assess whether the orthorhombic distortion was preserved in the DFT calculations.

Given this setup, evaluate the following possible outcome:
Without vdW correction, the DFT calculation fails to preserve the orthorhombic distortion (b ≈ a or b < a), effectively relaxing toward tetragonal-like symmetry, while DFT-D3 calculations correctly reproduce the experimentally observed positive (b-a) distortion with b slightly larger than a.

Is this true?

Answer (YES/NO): NO